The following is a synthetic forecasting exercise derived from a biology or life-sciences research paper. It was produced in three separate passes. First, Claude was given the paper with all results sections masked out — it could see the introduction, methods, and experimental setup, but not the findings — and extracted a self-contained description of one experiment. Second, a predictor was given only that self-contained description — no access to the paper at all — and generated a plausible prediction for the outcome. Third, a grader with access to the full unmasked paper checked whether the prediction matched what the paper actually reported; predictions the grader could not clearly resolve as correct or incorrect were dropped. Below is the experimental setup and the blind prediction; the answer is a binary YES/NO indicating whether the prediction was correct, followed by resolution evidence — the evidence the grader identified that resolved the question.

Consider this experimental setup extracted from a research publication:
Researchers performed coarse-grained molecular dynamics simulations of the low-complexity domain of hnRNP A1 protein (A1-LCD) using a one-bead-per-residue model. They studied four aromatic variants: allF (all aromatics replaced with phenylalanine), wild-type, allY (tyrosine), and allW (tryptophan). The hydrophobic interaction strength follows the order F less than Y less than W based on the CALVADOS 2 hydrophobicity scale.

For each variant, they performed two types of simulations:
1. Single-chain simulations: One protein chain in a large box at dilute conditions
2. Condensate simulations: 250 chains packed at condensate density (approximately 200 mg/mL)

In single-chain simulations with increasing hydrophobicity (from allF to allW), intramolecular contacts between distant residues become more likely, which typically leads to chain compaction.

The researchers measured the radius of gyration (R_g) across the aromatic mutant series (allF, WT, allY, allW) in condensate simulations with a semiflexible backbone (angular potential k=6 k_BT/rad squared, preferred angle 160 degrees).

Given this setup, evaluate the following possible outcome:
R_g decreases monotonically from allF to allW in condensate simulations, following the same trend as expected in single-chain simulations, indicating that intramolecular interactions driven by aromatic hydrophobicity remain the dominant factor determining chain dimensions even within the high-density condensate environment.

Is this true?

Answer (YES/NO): NO